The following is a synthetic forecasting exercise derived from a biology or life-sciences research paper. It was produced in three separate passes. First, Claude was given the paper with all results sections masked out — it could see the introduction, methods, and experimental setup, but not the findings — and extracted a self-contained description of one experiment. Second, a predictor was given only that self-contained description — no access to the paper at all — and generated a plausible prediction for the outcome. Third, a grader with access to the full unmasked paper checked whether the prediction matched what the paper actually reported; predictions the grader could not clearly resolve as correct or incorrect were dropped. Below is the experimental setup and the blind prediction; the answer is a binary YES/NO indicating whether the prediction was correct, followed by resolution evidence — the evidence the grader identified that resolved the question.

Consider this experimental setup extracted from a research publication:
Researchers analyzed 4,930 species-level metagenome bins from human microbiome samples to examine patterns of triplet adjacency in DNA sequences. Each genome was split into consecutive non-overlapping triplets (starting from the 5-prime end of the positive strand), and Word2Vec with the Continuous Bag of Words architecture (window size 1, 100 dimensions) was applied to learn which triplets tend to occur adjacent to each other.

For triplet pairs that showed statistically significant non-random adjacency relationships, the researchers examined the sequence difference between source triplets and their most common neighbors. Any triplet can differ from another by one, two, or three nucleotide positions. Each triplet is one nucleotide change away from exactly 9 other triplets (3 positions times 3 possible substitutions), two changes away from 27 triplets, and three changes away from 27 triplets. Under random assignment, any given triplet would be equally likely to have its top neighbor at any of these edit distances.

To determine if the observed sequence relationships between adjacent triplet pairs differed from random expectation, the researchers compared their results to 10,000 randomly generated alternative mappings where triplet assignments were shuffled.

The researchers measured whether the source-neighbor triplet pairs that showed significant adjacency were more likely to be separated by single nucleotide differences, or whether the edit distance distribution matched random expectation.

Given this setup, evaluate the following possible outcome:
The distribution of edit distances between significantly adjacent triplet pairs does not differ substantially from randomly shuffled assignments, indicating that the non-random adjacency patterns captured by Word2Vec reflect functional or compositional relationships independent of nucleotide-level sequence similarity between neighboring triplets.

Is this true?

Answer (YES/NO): NO